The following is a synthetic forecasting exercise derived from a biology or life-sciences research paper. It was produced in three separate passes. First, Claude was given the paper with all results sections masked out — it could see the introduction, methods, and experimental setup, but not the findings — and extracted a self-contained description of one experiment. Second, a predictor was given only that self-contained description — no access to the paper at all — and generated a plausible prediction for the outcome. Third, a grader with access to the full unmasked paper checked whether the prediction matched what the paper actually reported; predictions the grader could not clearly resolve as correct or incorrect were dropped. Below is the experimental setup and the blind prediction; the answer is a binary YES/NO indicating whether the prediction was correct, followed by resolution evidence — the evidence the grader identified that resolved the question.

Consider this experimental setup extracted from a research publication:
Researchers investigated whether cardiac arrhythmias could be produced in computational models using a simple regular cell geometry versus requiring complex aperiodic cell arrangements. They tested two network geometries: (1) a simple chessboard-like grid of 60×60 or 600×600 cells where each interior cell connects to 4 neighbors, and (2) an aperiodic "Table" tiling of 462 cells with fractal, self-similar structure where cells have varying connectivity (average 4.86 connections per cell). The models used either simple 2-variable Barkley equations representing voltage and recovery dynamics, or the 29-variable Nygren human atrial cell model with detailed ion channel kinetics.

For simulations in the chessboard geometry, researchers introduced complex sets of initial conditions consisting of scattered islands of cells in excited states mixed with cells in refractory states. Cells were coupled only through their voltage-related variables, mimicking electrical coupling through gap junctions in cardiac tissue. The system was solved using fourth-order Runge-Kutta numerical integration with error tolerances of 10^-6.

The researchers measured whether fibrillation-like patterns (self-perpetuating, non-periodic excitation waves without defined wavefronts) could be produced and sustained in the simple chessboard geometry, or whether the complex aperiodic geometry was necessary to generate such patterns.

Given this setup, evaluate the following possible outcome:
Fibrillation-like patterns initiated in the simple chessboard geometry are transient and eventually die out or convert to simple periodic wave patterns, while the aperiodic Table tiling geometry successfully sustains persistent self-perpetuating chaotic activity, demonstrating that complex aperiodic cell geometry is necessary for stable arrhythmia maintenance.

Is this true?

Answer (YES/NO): NO